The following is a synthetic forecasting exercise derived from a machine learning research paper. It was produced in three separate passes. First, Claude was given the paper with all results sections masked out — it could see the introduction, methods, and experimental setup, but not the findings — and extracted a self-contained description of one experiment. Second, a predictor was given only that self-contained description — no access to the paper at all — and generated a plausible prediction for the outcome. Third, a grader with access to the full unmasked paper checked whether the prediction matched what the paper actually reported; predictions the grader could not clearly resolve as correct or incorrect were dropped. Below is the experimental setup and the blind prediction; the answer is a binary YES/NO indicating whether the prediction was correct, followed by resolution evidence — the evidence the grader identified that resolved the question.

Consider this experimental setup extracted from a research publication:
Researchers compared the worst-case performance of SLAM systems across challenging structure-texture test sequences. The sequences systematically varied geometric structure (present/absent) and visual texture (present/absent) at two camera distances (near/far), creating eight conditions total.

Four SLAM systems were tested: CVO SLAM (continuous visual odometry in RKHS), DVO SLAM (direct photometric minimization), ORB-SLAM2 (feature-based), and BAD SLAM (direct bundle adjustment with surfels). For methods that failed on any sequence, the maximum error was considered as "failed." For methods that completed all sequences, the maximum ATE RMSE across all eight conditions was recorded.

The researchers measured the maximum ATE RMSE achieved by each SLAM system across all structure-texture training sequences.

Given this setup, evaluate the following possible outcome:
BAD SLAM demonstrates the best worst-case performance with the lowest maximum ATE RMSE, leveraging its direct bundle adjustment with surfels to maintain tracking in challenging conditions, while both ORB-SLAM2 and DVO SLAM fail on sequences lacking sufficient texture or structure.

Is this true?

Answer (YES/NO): NO